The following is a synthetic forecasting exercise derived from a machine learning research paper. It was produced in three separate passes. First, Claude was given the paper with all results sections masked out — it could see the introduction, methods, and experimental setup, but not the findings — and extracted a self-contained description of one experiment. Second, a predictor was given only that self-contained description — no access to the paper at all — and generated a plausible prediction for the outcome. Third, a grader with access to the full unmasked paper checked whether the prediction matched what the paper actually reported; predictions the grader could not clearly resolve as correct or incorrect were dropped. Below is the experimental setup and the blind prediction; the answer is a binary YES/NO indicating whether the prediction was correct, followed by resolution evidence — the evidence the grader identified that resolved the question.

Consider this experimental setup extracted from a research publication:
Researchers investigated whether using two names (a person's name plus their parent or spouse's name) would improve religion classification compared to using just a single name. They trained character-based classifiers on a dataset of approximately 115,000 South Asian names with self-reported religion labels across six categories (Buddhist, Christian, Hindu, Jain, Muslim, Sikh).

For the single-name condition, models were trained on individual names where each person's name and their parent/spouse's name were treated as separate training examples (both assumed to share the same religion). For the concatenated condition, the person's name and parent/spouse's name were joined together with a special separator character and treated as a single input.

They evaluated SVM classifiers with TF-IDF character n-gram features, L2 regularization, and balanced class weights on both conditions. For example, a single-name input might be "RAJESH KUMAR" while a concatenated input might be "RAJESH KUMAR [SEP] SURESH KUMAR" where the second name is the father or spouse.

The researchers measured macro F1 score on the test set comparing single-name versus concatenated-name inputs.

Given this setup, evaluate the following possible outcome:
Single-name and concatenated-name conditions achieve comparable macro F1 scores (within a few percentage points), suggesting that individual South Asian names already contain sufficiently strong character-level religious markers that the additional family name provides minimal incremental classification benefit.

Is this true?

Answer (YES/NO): NO